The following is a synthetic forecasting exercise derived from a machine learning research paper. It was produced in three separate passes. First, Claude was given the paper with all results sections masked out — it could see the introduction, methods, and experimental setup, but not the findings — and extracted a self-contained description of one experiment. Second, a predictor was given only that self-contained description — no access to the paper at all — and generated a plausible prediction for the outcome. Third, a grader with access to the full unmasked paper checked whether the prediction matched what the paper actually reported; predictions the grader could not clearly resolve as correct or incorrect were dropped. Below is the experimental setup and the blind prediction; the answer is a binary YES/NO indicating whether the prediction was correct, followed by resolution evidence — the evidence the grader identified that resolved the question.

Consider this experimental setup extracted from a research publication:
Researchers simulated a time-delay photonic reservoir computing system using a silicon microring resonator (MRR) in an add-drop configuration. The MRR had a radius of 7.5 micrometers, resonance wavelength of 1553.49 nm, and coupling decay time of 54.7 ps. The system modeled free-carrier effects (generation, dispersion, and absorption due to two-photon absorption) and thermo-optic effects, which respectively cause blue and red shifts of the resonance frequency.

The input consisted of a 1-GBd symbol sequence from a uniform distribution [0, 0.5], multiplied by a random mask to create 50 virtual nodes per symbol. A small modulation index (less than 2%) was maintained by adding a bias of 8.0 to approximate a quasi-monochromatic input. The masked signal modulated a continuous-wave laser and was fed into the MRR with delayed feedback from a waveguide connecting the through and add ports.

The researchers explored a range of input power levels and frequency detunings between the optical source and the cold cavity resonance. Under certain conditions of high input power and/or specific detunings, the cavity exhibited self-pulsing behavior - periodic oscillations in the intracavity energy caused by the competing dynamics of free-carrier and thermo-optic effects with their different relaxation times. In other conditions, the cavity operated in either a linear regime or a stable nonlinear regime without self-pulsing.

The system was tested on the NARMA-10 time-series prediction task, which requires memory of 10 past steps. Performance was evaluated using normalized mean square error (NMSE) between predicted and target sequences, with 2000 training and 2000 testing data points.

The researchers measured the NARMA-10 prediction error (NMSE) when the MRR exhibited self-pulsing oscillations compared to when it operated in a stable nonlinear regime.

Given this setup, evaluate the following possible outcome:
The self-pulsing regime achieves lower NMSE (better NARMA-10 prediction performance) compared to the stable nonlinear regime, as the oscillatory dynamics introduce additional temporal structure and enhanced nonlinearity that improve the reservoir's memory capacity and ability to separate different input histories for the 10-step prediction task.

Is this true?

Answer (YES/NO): NO